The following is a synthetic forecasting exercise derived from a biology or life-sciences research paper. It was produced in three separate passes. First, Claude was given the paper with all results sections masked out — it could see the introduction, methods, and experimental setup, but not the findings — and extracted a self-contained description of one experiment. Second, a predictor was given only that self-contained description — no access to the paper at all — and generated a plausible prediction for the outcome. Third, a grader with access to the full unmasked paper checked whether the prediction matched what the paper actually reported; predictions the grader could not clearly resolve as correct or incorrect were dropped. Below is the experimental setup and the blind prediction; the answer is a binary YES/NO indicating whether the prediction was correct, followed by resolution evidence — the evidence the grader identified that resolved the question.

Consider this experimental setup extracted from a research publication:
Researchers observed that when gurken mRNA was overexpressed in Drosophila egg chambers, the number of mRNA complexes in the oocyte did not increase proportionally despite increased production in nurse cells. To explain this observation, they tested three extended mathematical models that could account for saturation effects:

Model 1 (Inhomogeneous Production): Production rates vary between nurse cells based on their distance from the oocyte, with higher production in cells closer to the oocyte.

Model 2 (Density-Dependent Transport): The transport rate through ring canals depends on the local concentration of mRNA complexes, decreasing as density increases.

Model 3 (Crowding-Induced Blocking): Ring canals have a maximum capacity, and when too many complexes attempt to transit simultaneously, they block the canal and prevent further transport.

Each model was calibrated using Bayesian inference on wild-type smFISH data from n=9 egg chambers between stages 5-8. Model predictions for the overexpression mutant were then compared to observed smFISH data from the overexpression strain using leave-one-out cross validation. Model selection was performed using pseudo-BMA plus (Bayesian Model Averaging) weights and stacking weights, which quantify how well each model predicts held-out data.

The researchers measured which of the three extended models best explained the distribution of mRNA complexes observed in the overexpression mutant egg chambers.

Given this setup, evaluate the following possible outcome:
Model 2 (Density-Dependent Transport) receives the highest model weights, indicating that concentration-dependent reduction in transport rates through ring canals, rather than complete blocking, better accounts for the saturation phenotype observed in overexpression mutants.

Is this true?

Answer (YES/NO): NO